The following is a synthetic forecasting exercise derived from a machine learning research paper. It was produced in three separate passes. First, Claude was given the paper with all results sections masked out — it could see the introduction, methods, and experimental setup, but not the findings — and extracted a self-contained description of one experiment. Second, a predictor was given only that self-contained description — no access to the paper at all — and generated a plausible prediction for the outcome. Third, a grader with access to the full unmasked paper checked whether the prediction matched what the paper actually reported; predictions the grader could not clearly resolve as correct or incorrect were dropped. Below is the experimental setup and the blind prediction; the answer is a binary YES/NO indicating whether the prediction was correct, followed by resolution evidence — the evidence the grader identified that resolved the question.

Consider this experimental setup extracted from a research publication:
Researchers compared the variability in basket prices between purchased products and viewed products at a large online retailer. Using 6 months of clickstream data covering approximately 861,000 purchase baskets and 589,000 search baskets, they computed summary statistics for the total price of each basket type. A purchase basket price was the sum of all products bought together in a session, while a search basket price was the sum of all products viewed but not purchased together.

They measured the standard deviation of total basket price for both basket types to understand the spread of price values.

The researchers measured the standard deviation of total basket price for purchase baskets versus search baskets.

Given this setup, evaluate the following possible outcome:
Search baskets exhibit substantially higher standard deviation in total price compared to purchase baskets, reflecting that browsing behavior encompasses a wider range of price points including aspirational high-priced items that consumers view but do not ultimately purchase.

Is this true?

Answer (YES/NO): YES